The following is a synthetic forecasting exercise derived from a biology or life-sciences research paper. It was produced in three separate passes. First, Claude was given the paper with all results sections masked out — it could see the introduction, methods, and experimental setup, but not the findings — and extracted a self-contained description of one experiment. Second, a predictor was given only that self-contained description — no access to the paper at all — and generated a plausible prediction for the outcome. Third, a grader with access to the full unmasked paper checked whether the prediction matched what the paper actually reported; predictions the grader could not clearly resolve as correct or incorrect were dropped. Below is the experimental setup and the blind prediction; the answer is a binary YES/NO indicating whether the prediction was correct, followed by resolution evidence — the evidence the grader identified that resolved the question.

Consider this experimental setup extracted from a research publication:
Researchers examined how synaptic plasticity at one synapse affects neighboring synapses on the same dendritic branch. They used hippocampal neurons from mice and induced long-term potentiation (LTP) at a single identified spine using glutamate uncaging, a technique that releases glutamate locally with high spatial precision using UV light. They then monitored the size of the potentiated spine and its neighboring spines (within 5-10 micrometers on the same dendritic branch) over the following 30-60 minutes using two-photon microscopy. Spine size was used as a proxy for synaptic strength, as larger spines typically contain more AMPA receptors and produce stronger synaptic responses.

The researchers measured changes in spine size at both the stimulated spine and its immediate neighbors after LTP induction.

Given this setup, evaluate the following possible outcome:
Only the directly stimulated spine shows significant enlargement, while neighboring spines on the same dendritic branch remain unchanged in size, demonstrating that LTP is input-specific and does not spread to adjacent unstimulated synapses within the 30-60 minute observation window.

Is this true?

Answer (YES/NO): NO